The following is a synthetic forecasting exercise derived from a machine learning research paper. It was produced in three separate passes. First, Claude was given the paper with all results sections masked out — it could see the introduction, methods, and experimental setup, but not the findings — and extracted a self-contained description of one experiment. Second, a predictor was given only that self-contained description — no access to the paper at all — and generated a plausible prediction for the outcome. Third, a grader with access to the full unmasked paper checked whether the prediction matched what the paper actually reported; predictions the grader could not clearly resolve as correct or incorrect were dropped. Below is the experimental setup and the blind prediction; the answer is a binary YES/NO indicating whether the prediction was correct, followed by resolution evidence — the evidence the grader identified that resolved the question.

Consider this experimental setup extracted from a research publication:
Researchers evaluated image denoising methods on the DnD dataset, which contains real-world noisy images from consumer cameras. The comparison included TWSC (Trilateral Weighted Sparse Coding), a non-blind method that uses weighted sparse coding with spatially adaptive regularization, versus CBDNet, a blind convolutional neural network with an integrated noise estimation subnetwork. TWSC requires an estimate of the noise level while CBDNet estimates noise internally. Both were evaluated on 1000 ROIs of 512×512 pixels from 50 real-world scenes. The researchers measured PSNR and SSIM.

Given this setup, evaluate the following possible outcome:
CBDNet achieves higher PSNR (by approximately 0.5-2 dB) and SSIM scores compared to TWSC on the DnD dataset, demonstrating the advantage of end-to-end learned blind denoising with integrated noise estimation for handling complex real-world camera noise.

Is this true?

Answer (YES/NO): NO